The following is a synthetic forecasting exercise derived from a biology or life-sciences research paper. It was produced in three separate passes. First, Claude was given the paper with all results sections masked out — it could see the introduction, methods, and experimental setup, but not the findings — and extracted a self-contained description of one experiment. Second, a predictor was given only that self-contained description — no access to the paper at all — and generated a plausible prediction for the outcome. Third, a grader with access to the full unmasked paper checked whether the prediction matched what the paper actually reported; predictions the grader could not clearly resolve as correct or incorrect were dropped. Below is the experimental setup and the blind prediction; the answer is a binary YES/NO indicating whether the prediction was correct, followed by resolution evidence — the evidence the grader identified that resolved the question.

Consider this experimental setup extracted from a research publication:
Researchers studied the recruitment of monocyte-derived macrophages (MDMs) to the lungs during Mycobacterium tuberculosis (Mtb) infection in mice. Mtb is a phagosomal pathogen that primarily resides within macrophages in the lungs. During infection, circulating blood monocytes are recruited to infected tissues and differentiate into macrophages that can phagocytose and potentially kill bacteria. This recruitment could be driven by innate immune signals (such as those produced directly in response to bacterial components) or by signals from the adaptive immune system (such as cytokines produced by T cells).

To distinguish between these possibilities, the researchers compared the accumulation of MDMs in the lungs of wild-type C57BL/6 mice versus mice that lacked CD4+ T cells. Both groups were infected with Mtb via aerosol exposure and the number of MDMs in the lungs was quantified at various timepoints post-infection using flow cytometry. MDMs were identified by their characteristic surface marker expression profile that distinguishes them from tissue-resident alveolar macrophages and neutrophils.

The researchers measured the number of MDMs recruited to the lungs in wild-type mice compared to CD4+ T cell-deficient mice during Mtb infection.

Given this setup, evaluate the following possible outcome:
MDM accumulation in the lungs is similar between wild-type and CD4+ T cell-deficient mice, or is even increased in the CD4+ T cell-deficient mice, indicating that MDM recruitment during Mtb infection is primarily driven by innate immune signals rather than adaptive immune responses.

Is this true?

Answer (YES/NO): NO